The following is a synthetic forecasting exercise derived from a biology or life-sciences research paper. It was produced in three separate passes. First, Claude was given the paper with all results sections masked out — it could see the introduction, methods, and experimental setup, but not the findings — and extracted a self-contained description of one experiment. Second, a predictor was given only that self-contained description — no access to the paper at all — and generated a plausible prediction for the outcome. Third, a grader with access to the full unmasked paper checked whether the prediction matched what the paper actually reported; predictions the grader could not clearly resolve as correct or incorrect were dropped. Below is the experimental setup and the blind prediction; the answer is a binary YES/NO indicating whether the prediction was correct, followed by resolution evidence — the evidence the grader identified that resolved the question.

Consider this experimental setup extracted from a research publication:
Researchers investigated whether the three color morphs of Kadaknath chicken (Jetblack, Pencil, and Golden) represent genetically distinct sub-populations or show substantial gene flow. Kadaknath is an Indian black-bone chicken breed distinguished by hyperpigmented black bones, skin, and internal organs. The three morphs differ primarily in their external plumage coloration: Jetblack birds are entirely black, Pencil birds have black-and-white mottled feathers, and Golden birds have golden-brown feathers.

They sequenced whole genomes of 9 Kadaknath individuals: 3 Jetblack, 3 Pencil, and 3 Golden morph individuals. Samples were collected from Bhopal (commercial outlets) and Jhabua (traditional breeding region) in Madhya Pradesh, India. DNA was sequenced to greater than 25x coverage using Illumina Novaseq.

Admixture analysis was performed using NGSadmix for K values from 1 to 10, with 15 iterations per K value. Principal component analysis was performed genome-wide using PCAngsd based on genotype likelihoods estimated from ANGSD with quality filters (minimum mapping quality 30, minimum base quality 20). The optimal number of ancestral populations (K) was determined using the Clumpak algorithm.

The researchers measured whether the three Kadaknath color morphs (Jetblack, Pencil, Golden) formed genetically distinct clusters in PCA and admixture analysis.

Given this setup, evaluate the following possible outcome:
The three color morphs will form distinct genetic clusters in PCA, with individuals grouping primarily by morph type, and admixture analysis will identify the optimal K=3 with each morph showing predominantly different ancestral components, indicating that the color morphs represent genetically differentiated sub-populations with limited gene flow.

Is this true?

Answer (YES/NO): NO